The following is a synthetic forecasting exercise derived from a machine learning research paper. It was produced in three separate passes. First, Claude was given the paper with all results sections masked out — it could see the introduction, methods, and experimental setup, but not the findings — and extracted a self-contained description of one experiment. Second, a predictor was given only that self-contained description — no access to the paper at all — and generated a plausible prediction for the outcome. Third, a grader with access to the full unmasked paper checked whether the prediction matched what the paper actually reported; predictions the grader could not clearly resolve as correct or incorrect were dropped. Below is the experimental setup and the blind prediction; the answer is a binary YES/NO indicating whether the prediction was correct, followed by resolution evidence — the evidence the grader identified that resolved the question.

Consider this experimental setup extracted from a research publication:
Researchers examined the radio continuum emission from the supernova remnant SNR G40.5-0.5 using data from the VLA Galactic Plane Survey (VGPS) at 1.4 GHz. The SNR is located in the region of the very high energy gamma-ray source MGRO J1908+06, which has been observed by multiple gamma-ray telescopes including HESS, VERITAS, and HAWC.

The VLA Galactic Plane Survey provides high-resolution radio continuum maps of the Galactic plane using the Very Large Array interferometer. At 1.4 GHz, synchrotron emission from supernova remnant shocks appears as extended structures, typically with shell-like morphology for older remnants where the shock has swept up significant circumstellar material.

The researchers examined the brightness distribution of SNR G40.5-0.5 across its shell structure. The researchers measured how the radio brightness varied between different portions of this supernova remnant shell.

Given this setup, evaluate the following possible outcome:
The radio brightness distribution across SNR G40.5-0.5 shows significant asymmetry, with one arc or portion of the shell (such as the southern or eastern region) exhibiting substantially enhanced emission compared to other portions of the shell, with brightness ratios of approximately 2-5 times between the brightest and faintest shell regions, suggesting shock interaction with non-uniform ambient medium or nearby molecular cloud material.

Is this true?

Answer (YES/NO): NO